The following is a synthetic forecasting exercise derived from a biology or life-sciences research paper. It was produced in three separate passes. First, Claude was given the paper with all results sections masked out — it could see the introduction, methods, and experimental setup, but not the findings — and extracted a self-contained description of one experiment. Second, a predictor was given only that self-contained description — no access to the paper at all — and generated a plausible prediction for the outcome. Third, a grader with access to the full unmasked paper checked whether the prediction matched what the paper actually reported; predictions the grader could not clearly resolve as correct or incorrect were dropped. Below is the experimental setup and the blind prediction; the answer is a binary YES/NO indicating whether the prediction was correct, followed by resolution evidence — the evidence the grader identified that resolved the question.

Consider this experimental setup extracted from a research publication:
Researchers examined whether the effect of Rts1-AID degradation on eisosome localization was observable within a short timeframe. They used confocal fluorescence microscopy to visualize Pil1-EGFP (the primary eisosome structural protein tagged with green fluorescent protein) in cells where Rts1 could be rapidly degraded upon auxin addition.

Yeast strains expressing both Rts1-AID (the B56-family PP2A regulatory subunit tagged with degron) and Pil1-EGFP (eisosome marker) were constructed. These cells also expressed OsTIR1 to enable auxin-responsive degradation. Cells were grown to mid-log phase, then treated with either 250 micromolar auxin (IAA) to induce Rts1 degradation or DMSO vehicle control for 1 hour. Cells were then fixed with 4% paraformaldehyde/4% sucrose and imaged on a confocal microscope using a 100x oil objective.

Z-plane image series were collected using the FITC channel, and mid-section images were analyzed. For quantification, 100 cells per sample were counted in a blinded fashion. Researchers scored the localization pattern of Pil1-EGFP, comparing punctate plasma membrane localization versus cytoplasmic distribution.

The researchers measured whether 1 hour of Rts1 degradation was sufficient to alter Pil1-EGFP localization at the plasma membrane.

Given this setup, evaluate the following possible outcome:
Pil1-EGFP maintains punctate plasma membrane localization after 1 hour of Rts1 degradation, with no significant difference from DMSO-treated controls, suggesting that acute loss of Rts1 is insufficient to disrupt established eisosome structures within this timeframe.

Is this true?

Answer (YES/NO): NO